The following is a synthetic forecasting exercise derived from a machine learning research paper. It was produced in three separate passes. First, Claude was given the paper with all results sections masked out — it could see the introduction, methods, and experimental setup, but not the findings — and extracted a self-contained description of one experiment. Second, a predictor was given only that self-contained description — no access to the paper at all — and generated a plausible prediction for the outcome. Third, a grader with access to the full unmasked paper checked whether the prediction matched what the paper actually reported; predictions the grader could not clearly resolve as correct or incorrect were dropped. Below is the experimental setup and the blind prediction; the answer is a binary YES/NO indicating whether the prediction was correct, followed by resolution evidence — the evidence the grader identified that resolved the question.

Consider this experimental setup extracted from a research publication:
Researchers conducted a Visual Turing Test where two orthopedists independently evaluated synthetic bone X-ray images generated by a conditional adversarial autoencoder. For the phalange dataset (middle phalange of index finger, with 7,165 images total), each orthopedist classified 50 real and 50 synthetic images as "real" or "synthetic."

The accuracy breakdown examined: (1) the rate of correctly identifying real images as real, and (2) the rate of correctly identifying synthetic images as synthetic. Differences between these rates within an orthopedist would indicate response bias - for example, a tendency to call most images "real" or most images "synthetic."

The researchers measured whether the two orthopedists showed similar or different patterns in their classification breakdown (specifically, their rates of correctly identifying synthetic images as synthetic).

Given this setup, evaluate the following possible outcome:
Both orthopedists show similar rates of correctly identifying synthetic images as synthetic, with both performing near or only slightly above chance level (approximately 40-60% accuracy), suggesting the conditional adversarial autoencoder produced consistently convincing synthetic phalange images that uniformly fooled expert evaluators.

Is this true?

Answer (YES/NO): NO